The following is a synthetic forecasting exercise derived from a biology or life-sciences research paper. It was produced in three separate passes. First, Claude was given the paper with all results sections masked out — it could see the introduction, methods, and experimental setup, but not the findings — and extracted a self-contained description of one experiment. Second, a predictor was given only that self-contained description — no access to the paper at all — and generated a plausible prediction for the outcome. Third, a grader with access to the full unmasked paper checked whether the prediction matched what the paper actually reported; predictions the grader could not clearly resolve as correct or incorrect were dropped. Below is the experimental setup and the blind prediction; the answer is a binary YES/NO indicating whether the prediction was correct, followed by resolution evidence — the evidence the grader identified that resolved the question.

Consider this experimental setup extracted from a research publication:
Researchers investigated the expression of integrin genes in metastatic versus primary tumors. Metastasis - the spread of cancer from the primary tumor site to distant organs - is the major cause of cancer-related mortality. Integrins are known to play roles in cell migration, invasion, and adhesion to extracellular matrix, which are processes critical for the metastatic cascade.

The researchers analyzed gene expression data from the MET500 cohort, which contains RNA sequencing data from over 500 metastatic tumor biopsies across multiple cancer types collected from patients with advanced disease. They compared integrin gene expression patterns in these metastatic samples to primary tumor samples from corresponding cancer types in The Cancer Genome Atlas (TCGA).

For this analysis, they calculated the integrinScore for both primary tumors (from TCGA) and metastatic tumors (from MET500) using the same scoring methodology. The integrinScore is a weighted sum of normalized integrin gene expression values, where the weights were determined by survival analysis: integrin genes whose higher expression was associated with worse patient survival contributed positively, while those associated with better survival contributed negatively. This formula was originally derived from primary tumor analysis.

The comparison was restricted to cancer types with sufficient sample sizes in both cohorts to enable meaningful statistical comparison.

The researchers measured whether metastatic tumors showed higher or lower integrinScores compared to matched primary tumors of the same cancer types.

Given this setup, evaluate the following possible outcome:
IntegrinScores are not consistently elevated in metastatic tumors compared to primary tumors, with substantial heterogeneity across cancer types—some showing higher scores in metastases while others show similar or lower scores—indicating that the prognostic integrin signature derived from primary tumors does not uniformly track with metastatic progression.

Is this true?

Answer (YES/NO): NO